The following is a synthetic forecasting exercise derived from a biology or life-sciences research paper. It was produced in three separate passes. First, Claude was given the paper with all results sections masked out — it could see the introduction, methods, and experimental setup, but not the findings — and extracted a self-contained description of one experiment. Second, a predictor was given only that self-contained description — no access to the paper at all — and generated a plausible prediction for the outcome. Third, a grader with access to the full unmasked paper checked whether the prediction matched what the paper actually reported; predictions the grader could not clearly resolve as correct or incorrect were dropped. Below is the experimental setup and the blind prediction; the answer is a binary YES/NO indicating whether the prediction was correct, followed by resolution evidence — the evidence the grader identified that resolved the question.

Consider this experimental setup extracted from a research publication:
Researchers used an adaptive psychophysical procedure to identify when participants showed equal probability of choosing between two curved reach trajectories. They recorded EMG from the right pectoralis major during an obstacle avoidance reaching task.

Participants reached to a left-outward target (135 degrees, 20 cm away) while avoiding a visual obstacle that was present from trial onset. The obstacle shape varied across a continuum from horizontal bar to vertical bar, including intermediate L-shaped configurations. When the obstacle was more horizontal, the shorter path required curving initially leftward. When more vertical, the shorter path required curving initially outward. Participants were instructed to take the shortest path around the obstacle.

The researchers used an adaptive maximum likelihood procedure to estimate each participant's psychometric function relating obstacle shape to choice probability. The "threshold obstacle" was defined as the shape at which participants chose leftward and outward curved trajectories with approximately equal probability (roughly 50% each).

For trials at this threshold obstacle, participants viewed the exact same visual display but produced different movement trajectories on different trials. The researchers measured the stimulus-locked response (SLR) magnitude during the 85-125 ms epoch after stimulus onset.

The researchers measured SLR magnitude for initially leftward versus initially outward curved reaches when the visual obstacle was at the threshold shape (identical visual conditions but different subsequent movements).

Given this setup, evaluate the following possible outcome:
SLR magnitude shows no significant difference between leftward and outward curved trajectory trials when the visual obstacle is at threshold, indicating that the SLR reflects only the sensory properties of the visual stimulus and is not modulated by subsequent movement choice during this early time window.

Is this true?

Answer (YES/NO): NO